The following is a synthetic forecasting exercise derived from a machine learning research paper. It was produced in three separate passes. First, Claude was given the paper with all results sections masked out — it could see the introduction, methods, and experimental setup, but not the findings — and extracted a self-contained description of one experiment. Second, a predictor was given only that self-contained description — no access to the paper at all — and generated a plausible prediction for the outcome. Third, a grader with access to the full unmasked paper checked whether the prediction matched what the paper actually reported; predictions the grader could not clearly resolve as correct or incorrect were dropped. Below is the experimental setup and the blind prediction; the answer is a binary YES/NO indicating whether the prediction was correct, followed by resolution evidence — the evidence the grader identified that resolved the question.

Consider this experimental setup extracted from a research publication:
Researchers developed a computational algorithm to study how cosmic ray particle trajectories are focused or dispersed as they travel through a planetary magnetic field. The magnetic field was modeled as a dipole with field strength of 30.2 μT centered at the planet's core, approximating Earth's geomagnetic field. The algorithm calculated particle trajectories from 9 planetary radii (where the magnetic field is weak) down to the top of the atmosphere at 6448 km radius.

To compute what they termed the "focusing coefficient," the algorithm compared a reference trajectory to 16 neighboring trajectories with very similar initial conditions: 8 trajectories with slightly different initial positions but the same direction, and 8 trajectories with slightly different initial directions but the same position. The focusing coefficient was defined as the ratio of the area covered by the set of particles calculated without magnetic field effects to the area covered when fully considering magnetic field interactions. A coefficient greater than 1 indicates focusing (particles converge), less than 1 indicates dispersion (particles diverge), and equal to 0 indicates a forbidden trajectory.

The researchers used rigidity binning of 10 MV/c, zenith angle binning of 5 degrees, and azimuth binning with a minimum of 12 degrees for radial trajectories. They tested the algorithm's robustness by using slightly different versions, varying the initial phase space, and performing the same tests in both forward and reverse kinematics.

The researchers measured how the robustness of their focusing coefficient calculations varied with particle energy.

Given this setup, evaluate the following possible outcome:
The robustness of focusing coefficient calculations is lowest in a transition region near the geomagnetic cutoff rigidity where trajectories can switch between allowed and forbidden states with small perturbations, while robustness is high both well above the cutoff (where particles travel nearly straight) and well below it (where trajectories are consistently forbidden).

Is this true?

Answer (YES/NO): NO